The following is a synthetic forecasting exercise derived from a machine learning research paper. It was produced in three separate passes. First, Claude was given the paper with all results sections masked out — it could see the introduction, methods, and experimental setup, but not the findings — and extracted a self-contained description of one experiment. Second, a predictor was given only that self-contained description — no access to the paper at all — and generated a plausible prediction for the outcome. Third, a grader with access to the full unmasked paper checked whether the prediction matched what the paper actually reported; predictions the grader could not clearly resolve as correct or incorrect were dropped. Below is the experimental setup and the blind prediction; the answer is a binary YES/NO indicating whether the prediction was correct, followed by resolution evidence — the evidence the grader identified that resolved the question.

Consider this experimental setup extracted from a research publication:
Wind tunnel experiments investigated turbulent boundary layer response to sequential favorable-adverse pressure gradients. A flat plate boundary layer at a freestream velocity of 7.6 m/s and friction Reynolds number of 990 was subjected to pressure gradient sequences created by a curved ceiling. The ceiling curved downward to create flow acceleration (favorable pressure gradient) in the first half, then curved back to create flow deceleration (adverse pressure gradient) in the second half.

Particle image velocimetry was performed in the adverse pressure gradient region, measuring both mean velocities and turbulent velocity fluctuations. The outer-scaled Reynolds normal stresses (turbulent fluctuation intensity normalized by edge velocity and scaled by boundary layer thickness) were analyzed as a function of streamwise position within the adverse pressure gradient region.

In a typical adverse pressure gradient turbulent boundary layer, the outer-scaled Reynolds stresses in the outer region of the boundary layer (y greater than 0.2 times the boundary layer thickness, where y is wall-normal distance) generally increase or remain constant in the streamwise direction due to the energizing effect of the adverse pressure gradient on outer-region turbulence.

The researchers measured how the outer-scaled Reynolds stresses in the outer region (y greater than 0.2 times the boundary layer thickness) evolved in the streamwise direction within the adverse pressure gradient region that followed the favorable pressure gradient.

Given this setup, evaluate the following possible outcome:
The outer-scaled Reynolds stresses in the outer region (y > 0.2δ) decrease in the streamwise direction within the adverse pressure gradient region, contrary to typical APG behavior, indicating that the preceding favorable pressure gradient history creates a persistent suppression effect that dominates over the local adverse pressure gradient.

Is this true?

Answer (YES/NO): YES